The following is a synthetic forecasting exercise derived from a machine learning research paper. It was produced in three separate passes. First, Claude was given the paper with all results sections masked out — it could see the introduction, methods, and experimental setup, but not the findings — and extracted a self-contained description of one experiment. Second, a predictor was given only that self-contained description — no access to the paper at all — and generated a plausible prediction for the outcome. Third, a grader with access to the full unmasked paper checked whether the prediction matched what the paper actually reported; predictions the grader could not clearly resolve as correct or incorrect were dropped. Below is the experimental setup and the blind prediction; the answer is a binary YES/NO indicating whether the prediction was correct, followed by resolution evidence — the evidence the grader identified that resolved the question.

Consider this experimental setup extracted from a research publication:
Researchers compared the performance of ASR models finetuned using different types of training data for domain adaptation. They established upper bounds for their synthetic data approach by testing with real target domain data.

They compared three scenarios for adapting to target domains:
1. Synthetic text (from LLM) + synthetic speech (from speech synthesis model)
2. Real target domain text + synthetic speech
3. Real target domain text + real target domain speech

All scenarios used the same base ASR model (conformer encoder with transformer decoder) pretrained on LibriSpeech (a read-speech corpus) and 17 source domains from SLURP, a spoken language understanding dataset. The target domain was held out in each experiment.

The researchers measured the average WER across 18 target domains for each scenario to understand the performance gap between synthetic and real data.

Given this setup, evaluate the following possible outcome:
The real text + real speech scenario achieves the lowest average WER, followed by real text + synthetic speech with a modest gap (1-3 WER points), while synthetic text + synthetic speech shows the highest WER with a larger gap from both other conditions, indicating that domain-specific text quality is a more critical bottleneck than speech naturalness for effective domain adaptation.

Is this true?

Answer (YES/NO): NO